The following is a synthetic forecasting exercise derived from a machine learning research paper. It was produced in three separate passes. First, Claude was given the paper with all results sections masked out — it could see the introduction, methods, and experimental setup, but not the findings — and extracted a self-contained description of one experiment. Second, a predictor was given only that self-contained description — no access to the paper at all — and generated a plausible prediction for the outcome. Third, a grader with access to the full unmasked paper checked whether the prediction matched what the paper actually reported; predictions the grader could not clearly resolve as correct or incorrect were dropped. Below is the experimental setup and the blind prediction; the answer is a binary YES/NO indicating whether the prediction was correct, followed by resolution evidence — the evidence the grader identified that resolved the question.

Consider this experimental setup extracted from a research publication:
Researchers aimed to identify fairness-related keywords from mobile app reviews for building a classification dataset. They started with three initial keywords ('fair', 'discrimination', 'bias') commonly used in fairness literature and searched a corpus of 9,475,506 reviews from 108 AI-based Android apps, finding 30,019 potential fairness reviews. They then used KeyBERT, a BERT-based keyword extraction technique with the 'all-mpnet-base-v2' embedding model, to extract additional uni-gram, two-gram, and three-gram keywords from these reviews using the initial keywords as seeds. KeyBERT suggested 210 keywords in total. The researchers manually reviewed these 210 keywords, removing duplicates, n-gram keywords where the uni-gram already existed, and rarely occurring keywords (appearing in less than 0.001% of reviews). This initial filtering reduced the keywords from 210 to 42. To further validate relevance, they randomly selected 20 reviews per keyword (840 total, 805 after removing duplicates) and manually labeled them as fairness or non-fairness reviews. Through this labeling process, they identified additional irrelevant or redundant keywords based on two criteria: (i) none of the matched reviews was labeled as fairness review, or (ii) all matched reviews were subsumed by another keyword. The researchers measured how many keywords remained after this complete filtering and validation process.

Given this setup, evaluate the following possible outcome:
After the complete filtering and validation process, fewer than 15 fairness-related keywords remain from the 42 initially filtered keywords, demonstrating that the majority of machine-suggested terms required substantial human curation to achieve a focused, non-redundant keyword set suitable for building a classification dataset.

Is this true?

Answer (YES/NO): NO